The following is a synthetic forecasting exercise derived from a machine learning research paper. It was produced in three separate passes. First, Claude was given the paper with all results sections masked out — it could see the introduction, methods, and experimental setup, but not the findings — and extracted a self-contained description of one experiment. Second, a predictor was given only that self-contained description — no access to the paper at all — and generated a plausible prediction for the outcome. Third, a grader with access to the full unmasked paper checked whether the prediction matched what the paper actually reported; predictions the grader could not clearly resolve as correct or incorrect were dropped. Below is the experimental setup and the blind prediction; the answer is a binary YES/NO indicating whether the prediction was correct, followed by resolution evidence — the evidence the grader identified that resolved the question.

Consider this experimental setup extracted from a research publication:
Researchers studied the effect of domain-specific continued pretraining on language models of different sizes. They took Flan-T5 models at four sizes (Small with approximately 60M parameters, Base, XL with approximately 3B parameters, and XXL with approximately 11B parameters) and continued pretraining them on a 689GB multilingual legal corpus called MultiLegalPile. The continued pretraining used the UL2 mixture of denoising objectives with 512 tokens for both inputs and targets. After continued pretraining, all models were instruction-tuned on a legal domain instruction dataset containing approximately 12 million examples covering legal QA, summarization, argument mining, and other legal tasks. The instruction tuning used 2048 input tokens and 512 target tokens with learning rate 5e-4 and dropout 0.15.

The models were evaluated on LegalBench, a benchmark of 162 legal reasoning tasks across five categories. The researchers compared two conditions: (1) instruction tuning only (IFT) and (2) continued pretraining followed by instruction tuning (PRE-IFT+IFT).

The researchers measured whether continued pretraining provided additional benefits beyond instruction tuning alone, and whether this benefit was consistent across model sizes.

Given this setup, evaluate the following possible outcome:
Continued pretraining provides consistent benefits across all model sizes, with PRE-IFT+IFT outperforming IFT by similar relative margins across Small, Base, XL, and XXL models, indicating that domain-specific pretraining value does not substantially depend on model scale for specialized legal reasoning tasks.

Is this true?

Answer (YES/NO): NO